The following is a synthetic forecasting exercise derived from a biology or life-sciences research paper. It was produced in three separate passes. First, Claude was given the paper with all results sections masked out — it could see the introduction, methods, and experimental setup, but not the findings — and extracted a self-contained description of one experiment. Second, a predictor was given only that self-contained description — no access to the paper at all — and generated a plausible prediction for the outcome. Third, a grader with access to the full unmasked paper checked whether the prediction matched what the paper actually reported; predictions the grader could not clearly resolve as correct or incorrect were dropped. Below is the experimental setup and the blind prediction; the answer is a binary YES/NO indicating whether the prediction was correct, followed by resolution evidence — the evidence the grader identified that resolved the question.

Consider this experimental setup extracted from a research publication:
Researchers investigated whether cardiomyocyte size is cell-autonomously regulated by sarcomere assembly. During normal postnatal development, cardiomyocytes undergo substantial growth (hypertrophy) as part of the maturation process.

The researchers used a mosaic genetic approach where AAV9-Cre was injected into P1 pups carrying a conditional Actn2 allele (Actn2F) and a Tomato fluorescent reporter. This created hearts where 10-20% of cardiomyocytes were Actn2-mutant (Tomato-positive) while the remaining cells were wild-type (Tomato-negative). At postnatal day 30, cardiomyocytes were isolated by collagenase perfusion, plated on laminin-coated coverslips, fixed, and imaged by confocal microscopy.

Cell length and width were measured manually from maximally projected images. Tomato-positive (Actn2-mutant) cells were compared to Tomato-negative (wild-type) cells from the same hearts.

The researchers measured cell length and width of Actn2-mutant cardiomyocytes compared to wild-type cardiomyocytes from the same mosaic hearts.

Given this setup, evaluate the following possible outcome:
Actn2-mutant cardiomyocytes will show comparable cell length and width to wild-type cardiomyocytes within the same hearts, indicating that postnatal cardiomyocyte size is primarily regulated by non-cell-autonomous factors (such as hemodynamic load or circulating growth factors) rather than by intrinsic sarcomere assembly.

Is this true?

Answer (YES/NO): NO